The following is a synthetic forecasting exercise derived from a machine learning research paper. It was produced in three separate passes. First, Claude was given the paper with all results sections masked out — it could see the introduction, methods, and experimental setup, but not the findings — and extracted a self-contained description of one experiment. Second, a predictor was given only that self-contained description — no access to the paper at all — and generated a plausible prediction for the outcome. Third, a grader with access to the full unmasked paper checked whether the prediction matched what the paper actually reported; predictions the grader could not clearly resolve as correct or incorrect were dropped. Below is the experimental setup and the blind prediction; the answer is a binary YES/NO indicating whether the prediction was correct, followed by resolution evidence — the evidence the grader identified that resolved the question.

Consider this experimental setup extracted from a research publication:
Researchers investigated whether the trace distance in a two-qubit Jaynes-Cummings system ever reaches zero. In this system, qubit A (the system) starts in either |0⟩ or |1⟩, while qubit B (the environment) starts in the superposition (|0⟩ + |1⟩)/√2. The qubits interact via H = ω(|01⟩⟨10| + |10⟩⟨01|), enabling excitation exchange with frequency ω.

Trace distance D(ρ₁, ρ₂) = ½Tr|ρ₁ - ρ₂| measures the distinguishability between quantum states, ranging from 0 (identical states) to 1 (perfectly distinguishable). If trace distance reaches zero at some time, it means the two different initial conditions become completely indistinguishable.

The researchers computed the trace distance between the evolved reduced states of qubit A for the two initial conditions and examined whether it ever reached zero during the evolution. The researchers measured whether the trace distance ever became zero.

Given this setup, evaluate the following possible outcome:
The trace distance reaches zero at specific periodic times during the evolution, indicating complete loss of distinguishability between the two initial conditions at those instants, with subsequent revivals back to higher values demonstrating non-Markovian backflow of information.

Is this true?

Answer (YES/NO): NO